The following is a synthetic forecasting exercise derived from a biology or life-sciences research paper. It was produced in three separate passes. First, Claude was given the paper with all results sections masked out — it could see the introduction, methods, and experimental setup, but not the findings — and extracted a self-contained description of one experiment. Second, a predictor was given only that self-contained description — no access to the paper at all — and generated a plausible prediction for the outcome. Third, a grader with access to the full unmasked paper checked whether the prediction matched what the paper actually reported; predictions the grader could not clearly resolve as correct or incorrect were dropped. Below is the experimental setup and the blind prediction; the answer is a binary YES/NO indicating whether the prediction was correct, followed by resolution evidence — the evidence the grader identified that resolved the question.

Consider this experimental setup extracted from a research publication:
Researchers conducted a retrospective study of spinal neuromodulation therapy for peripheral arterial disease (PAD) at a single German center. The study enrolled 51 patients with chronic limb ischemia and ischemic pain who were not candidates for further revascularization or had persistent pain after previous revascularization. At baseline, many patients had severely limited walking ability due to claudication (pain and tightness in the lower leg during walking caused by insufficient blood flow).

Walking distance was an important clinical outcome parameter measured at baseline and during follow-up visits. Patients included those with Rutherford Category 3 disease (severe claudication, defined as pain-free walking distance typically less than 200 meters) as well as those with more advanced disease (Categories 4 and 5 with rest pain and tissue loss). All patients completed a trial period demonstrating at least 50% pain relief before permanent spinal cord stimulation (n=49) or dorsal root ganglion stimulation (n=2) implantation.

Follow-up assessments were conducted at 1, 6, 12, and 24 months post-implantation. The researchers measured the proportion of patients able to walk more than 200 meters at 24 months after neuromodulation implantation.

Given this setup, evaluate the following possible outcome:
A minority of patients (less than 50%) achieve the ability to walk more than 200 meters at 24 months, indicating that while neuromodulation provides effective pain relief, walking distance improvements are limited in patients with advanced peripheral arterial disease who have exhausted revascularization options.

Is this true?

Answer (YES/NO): NO